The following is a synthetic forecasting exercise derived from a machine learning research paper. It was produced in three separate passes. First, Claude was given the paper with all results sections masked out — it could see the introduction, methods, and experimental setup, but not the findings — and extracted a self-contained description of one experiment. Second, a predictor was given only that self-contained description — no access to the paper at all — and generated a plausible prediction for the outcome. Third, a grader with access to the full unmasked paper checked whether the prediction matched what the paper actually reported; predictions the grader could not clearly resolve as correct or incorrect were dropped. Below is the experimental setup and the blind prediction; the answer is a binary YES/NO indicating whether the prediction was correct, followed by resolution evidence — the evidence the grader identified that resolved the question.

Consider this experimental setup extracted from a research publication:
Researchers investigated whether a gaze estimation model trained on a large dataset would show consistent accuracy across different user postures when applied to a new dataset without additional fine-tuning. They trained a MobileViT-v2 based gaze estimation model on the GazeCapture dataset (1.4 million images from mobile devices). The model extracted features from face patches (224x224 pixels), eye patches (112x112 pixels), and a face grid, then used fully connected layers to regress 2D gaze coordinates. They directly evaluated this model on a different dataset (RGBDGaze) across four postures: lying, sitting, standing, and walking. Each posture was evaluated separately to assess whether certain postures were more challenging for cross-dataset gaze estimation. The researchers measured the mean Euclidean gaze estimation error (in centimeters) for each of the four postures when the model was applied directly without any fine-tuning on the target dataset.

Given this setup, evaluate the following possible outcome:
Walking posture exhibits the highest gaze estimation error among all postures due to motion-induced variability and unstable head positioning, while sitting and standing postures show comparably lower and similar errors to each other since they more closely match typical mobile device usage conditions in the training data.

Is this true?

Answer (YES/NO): NO